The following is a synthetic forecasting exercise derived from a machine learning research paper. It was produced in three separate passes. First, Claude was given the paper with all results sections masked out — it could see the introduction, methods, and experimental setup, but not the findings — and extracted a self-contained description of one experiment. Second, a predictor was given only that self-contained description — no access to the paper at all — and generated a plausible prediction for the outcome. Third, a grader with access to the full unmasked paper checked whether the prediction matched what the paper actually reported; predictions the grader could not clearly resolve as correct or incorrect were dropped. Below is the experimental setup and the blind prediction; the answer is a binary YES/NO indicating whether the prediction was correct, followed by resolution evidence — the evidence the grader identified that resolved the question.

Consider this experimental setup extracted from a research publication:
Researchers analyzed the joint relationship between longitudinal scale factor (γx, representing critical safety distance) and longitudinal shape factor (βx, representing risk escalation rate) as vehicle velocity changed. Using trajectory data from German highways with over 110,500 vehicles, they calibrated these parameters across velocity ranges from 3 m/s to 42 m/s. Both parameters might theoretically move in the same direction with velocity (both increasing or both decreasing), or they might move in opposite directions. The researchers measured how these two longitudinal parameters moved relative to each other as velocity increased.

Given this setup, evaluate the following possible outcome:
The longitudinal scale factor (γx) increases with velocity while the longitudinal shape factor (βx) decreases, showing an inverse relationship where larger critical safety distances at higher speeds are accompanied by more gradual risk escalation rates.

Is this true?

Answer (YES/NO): YES